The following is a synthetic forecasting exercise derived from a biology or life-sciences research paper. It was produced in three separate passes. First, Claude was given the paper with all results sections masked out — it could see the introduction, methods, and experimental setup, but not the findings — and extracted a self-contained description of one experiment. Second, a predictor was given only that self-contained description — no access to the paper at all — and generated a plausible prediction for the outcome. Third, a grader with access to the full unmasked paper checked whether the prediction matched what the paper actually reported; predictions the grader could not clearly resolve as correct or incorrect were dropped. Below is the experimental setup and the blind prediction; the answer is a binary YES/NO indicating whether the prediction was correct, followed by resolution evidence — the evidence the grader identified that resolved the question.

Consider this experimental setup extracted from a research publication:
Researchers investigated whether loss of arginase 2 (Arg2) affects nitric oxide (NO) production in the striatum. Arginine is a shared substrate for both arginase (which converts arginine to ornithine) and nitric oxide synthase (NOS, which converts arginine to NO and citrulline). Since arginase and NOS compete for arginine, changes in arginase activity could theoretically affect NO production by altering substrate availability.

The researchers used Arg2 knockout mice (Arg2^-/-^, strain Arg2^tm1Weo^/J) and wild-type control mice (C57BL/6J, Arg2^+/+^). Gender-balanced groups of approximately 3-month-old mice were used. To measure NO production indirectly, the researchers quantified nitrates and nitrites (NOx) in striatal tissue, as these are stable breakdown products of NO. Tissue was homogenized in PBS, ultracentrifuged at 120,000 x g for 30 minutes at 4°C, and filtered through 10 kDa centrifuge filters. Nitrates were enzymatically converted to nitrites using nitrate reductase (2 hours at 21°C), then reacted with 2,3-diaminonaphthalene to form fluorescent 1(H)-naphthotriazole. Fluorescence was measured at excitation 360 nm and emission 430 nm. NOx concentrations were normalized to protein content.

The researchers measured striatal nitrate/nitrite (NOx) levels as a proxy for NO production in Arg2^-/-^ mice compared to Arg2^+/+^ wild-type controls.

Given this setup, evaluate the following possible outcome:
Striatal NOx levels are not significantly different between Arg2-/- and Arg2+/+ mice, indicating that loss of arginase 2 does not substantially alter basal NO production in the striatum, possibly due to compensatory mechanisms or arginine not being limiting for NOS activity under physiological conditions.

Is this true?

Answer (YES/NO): YES